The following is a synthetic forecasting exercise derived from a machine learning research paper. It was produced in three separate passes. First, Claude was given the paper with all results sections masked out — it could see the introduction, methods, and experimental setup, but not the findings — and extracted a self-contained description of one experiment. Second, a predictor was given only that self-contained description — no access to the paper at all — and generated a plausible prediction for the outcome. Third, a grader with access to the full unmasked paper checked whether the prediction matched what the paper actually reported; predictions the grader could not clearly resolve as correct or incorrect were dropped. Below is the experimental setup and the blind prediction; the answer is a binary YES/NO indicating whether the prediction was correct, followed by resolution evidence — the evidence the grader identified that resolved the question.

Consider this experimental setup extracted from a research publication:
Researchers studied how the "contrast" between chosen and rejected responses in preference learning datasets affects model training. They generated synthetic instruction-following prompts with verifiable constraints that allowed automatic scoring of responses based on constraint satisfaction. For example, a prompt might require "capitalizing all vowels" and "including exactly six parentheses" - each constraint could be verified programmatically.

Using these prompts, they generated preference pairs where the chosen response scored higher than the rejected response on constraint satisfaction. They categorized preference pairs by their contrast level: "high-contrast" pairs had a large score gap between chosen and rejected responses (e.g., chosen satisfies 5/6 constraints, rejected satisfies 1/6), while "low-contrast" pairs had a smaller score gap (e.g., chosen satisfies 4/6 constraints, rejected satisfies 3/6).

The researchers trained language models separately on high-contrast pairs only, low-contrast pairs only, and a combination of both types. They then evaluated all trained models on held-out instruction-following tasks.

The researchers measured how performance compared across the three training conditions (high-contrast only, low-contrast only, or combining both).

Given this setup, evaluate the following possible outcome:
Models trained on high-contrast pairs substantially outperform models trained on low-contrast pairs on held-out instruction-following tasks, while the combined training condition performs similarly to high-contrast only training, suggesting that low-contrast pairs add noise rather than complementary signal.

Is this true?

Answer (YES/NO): NO